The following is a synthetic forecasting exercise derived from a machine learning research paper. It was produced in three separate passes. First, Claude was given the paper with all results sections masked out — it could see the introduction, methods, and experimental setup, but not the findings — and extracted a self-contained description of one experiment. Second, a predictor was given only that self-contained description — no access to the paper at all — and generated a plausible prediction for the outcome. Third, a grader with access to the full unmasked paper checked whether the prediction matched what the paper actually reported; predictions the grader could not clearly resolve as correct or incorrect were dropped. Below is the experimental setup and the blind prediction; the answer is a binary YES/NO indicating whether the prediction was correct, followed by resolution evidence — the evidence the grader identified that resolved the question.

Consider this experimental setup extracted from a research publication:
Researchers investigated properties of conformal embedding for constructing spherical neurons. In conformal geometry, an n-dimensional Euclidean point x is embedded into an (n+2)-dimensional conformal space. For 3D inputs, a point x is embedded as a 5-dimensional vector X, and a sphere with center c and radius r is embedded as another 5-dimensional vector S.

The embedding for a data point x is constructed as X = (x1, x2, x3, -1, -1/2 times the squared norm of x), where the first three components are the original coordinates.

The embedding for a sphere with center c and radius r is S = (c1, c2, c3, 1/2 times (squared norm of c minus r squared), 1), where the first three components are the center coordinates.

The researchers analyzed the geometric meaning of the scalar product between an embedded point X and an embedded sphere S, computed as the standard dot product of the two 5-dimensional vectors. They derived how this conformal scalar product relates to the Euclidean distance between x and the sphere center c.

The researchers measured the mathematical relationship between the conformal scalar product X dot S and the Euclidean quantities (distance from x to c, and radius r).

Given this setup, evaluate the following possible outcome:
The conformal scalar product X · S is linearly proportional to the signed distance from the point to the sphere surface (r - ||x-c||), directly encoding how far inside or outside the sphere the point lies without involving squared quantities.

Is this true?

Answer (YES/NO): NO